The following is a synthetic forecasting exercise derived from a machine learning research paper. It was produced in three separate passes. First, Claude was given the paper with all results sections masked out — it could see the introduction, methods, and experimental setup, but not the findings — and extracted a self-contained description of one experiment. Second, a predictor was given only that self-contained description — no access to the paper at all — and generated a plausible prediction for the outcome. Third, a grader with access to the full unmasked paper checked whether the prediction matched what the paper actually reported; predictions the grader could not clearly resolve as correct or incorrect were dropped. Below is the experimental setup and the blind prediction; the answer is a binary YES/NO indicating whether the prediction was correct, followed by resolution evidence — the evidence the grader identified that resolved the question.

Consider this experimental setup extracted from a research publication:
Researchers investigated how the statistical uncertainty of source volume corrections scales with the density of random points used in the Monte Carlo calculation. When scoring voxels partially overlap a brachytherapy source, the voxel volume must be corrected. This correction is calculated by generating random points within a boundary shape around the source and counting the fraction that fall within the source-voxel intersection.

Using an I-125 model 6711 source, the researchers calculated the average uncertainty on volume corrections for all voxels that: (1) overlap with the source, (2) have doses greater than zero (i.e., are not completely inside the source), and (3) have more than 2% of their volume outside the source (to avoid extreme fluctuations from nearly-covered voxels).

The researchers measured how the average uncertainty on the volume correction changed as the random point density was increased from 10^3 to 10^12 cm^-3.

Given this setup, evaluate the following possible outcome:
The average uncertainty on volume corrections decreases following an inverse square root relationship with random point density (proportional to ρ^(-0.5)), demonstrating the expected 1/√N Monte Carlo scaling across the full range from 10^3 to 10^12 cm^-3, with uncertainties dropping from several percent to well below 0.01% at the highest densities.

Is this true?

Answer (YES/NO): NO